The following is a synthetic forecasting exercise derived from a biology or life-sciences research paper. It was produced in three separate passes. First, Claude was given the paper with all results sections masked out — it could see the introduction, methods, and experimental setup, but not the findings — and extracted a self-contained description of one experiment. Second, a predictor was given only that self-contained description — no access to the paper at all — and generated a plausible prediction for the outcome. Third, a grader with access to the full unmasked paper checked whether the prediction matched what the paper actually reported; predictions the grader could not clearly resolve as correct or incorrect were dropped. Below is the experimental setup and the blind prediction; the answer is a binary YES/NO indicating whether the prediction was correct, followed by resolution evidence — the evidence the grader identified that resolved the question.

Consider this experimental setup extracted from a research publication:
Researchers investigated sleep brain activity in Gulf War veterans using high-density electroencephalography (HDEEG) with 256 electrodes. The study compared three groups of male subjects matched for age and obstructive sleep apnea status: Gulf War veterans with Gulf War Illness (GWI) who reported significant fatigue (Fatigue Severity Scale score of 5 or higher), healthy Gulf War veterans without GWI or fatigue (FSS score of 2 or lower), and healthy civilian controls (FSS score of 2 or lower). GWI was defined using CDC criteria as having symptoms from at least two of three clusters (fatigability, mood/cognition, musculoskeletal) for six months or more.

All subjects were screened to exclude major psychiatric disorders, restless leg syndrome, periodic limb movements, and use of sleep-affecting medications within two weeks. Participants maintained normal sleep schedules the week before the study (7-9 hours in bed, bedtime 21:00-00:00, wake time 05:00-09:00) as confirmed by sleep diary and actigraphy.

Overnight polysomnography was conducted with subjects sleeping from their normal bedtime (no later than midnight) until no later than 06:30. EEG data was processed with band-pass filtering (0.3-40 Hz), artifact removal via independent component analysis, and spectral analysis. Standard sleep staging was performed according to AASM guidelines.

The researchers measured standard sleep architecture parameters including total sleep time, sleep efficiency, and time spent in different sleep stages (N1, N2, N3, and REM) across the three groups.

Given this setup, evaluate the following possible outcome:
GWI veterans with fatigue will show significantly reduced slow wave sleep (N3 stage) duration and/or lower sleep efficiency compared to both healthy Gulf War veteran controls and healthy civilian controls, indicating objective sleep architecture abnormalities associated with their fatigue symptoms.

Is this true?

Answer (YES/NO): NO